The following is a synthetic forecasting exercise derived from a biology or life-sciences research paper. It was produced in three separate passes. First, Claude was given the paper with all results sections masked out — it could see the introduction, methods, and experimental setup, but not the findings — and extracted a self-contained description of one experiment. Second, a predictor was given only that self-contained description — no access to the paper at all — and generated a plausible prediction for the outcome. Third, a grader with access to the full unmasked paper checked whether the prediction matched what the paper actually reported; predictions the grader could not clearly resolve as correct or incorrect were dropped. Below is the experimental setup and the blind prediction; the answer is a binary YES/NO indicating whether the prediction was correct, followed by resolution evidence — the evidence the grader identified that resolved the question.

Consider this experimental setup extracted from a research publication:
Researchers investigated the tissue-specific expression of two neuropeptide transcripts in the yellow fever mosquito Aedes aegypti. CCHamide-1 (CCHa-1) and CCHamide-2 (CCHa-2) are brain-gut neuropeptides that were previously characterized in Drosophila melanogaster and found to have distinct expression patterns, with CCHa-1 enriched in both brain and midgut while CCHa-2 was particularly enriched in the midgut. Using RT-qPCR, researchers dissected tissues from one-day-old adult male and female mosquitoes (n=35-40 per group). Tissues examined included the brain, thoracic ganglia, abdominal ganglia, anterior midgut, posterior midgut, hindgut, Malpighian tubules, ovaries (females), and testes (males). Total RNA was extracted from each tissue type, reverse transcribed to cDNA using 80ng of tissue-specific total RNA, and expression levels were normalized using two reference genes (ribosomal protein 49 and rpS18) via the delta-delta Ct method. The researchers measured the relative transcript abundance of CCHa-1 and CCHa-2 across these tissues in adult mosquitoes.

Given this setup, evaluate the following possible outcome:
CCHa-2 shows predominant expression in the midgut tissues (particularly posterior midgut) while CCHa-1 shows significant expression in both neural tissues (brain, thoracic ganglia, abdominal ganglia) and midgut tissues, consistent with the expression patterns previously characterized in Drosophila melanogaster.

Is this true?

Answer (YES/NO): NO